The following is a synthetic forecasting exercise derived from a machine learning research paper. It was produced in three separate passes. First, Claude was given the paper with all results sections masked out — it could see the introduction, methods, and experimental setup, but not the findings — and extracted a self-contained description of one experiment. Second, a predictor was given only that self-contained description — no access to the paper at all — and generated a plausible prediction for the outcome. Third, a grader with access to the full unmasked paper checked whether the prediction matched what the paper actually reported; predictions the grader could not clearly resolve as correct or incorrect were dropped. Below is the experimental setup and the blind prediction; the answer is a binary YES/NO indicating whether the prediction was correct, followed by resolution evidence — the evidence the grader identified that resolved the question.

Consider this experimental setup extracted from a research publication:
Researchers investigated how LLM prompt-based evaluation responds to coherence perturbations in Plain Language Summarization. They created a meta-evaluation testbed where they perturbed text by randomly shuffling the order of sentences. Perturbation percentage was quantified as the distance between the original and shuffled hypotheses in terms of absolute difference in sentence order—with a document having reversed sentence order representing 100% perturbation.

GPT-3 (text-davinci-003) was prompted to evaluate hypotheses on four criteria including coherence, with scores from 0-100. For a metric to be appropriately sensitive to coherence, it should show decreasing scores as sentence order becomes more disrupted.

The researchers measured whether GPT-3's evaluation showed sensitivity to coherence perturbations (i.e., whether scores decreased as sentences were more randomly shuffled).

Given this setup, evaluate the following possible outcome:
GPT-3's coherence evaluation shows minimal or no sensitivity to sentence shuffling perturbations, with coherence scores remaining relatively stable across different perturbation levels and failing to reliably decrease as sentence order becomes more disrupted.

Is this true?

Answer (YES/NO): YES